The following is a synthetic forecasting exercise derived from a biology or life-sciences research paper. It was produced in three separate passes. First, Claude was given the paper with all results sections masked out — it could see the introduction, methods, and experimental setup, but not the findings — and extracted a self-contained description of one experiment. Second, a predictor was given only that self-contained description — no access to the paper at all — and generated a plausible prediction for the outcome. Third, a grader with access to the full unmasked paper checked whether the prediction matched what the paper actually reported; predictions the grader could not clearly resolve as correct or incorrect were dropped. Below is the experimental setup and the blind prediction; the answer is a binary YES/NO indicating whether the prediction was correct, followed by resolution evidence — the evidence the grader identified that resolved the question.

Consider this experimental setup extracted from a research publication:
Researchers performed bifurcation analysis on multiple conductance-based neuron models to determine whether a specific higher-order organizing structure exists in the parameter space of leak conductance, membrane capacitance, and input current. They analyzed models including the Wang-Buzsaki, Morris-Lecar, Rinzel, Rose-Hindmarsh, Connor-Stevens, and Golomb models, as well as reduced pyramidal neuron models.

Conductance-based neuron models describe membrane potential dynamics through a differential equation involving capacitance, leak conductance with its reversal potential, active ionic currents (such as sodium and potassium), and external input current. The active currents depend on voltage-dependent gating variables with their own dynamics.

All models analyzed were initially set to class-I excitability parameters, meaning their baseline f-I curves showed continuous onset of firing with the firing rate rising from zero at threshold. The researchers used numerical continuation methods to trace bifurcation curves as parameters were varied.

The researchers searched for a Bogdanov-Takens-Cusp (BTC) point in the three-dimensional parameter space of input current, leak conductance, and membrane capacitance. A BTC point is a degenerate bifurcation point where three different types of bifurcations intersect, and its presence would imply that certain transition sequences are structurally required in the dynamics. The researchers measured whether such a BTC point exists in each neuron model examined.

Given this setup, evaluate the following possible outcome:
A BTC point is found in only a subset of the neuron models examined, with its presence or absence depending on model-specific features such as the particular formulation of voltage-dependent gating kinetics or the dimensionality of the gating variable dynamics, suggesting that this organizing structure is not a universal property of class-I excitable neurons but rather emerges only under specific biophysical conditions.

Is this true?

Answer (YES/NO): NO